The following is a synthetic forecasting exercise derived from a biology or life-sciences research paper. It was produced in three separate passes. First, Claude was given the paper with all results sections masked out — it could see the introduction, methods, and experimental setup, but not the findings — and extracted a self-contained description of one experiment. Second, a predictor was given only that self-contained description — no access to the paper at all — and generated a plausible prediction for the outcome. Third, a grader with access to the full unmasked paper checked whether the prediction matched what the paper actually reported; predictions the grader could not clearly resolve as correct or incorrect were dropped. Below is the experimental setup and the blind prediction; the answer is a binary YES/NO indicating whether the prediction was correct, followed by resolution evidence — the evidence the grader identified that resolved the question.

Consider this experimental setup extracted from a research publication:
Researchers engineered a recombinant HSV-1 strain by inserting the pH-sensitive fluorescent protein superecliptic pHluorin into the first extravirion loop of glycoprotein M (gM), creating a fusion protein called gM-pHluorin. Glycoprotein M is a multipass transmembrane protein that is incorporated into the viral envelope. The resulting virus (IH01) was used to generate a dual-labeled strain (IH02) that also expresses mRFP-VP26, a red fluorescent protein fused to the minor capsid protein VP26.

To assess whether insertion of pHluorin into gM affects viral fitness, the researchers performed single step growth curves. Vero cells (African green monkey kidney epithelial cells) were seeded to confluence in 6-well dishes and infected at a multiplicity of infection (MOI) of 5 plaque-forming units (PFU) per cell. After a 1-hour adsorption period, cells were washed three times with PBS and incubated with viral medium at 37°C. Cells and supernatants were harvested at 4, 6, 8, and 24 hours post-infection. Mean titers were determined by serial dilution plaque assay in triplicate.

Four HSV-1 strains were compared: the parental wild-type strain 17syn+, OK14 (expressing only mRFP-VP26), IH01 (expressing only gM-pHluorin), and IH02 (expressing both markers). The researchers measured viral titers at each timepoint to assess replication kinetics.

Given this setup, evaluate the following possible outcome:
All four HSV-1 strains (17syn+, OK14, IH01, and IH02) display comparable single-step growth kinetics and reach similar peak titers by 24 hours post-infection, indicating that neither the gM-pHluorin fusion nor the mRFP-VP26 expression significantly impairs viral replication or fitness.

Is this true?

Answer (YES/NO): NO